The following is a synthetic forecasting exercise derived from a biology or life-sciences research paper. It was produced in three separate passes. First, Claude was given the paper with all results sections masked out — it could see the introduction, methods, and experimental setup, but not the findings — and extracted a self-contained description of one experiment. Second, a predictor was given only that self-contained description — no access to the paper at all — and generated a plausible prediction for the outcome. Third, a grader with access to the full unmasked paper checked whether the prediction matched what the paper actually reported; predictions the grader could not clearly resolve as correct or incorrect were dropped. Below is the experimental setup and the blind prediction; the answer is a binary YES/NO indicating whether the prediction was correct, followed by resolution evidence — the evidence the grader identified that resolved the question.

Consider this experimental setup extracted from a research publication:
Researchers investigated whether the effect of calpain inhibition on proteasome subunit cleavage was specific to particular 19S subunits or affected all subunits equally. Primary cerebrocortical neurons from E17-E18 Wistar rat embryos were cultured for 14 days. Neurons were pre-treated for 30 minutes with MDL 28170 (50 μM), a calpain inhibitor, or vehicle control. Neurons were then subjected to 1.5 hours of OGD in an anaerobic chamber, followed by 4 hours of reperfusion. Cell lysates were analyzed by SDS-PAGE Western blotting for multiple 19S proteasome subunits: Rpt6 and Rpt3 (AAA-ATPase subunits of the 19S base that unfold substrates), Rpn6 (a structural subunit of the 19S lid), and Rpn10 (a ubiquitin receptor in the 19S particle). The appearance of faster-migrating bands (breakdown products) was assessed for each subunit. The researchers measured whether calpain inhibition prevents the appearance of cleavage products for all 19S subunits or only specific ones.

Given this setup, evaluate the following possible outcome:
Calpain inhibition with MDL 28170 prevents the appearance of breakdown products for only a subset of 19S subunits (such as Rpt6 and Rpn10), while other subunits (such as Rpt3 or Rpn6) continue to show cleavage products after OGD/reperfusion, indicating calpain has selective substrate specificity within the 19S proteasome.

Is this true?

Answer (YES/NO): NO